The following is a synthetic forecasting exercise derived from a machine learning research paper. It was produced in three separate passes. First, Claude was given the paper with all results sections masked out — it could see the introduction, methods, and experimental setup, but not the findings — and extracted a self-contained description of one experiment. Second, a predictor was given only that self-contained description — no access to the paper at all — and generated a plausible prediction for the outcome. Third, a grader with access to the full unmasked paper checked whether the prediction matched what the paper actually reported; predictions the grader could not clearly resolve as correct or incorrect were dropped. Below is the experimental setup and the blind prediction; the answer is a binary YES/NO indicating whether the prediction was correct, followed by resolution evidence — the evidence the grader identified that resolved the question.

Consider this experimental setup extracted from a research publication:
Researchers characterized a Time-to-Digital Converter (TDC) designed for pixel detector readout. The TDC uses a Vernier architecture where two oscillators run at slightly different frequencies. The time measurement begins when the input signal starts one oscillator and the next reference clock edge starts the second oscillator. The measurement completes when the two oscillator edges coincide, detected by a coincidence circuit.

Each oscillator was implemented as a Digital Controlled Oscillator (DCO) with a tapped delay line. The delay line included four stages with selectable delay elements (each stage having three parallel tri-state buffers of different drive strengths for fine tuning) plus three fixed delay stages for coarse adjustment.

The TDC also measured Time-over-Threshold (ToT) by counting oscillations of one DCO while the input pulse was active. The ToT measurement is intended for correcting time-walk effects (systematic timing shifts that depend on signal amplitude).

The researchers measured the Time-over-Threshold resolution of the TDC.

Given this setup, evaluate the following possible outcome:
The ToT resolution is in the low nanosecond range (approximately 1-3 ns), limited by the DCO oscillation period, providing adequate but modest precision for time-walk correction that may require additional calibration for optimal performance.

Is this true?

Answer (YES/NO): YES